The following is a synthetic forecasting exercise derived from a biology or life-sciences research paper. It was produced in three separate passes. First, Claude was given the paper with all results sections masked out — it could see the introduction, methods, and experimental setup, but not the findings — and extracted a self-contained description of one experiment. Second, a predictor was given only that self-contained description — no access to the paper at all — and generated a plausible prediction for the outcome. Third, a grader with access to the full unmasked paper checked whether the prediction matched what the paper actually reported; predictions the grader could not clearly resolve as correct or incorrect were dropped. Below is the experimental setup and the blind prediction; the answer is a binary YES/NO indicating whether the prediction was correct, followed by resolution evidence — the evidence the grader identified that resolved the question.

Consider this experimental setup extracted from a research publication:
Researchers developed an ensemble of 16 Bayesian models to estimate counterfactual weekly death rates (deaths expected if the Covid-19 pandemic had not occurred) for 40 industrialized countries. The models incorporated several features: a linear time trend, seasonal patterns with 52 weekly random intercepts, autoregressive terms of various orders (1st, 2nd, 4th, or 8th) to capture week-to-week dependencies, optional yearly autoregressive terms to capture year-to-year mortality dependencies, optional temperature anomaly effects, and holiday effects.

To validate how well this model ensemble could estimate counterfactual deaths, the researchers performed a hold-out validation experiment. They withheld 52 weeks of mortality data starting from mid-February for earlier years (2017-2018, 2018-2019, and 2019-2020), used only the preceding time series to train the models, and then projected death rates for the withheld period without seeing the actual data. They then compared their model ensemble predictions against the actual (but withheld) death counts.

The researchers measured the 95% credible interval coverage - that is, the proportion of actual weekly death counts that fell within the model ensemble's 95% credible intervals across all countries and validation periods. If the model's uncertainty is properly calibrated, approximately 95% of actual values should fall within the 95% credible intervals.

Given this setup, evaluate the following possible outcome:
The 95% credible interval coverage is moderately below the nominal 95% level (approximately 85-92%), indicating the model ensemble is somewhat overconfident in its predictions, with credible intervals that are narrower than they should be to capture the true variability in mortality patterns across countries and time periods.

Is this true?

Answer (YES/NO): NO